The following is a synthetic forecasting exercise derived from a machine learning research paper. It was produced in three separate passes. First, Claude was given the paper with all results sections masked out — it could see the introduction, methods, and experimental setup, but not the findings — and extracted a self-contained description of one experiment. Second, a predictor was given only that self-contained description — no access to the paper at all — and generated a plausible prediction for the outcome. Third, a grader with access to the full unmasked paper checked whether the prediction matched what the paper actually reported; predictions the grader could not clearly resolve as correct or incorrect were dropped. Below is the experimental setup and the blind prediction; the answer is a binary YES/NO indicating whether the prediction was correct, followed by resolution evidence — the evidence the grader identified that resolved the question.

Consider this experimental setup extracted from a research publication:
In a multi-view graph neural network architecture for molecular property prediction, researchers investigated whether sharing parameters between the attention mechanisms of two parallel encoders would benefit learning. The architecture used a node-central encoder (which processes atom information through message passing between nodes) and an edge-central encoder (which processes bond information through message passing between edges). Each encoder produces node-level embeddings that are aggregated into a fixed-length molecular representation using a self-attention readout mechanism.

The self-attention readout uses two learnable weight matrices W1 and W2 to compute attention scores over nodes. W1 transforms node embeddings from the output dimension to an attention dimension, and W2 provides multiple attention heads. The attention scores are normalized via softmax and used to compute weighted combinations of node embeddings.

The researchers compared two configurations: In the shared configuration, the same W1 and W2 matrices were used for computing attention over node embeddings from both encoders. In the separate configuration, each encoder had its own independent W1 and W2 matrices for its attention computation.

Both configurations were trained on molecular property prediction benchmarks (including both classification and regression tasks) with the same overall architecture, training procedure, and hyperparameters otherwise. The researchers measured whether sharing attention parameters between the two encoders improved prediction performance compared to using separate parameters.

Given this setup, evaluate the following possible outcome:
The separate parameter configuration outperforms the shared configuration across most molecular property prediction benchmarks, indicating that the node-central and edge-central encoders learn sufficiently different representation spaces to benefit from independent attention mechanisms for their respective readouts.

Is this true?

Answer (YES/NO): NO